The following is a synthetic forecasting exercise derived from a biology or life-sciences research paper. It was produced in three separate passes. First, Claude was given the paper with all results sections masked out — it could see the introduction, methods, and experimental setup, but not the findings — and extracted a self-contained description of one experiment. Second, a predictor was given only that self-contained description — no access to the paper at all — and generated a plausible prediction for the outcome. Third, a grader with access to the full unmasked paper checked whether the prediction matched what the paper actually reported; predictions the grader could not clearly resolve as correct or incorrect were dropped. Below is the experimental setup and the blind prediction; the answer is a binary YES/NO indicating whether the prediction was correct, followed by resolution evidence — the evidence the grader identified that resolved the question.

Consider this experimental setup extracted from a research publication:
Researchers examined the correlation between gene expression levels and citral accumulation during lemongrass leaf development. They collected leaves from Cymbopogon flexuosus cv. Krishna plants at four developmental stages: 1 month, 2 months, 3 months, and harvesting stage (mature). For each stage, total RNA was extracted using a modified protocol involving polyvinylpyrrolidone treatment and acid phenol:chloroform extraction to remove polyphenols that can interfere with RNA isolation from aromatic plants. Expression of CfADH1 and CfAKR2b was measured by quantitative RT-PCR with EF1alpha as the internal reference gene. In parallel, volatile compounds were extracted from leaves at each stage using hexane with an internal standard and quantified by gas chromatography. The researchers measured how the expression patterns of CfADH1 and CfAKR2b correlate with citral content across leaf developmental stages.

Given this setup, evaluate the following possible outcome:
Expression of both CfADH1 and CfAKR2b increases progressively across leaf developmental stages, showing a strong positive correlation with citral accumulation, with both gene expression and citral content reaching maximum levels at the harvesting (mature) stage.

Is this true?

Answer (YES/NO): NO